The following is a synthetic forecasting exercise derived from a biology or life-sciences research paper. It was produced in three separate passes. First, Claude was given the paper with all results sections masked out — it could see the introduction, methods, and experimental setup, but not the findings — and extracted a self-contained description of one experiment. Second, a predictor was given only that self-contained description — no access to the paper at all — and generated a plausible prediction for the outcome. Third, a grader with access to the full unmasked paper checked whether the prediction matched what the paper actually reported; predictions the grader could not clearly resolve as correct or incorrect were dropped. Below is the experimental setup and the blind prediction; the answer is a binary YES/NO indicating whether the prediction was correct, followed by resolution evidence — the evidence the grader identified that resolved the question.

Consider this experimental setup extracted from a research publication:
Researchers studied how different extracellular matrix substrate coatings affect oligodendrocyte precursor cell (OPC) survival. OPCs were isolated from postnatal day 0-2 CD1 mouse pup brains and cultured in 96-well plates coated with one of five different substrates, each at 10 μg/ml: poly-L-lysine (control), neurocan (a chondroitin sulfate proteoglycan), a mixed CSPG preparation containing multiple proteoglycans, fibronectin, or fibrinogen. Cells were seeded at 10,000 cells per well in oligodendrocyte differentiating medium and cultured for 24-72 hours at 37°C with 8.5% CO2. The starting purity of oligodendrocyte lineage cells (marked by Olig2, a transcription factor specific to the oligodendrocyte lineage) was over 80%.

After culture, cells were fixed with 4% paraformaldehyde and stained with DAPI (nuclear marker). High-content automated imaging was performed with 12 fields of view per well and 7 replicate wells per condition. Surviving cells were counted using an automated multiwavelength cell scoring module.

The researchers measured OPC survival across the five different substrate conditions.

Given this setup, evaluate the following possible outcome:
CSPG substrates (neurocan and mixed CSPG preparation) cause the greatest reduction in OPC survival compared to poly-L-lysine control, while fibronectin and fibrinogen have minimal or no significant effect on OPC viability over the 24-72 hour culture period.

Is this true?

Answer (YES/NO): YES